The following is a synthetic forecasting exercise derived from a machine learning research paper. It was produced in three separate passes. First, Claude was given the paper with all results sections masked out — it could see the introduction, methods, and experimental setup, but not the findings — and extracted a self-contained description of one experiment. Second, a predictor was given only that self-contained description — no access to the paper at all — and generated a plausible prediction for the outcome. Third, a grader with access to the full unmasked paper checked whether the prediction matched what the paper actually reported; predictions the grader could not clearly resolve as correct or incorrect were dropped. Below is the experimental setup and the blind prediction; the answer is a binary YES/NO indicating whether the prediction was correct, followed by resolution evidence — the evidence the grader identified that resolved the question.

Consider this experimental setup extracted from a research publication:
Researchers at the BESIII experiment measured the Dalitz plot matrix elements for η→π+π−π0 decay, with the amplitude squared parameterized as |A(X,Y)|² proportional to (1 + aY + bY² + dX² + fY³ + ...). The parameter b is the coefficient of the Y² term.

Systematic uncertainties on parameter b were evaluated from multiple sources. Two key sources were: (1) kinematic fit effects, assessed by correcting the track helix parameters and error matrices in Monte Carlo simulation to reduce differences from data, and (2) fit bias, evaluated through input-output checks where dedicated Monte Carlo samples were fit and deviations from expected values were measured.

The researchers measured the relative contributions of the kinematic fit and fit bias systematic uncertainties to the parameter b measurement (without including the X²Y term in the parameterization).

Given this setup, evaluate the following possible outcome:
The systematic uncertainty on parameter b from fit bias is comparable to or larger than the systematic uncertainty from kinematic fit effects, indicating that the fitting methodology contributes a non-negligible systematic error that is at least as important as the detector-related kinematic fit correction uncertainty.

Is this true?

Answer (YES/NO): NO